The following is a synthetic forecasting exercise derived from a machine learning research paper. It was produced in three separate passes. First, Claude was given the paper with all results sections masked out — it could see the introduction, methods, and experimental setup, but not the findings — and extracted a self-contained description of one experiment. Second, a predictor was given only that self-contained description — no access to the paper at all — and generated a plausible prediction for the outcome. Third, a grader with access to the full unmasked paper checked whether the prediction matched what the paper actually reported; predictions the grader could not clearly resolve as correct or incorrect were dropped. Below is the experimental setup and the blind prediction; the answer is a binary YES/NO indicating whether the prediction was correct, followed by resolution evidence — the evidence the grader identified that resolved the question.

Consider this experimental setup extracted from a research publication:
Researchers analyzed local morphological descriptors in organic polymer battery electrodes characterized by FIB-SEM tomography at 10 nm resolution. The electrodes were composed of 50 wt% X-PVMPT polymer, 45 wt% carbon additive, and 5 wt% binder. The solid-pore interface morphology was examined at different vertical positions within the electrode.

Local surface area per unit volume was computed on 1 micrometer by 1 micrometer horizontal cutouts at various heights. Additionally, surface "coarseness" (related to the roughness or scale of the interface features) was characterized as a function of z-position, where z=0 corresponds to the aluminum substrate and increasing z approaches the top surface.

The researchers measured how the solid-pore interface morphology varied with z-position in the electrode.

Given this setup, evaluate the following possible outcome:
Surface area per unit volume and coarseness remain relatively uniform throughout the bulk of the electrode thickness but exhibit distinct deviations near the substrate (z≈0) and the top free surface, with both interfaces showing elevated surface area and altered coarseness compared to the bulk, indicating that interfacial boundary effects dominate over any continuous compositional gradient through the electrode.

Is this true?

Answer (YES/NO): NO